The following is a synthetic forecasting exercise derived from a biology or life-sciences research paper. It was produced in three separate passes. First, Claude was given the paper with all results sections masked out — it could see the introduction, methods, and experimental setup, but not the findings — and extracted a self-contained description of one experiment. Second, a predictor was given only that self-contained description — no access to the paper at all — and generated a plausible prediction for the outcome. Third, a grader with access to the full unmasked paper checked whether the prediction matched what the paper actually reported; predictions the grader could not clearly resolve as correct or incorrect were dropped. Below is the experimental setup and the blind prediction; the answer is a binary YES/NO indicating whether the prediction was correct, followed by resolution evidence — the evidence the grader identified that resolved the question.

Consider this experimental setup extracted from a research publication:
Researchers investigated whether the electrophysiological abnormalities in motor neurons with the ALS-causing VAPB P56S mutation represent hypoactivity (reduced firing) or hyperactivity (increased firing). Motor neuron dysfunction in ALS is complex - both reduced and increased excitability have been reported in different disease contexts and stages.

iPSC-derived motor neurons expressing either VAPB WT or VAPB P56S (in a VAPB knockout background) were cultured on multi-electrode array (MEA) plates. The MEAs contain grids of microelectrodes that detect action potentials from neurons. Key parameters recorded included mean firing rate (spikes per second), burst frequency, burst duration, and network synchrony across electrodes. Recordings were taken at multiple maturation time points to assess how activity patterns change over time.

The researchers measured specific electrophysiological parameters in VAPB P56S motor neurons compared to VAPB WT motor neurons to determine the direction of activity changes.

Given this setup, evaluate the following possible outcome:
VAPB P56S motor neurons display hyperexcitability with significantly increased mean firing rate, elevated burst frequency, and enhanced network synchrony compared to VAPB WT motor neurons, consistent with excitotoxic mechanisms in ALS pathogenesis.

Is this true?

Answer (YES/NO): NO